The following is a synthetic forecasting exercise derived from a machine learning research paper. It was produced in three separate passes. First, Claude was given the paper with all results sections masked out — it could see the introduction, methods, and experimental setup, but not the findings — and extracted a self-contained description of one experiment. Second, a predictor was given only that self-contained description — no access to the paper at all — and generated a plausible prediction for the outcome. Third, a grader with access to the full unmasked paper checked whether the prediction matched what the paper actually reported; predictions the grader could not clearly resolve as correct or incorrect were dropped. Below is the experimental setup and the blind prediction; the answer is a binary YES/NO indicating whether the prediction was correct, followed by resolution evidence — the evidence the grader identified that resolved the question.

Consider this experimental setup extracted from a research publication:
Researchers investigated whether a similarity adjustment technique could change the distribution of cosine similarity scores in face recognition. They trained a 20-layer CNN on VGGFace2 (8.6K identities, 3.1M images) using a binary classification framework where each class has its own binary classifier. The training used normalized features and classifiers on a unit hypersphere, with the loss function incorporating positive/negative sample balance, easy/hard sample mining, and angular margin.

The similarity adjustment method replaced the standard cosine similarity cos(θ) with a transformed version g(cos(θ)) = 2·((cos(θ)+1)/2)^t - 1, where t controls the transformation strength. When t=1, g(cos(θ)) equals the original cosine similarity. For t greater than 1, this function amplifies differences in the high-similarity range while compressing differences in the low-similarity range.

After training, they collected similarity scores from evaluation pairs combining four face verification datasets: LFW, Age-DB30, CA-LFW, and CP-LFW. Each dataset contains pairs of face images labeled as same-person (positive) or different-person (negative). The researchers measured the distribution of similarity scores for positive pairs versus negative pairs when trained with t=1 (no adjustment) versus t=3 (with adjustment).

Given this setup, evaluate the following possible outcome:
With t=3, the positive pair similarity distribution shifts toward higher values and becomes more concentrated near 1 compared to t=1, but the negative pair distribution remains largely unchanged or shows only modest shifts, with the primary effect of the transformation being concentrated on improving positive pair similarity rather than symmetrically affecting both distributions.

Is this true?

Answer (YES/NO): NO